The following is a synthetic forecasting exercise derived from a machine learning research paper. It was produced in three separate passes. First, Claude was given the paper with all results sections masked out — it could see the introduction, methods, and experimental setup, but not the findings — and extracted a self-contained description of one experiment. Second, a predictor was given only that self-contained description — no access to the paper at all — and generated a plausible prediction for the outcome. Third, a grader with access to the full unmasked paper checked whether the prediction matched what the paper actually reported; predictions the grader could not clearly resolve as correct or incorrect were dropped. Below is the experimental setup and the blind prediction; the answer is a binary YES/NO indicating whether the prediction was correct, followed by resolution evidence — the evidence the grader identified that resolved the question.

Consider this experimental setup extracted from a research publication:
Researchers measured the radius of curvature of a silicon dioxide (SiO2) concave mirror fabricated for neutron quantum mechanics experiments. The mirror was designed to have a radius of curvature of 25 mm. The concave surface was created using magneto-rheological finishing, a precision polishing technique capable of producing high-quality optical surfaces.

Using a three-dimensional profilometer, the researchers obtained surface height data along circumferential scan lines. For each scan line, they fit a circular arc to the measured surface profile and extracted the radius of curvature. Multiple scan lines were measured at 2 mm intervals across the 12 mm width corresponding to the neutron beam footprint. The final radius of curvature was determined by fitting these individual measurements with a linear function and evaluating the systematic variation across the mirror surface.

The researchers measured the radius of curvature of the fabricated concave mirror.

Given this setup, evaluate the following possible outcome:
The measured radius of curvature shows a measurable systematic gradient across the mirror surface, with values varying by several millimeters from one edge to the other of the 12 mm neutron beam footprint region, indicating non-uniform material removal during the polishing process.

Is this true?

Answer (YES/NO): NO